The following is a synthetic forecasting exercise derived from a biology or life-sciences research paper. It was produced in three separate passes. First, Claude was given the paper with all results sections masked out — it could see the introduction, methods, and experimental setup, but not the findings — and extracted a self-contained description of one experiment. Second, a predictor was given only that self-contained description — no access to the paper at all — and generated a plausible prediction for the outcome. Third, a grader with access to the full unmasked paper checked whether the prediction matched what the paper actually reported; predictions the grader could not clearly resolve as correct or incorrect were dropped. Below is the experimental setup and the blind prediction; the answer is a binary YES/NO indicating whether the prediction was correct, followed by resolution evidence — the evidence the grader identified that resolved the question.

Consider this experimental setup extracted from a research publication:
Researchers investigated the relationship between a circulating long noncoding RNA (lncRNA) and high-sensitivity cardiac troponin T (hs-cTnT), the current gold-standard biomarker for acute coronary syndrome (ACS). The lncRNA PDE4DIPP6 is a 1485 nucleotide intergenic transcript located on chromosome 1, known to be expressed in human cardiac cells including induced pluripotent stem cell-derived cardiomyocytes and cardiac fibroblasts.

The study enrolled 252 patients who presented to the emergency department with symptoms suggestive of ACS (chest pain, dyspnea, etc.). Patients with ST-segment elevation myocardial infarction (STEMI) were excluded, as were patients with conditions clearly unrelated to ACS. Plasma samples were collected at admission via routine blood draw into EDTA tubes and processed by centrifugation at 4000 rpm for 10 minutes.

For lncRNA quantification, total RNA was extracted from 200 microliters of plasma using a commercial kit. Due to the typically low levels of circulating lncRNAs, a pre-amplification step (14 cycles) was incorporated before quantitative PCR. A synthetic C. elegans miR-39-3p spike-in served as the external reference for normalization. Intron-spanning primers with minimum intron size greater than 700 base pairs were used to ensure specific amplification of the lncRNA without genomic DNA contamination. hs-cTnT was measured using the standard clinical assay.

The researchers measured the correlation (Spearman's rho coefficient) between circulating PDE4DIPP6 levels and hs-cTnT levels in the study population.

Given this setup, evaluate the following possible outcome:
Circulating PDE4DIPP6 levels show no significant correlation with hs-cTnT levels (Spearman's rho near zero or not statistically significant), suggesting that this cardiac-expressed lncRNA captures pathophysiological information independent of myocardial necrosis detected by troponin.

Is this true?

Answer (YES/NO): YES